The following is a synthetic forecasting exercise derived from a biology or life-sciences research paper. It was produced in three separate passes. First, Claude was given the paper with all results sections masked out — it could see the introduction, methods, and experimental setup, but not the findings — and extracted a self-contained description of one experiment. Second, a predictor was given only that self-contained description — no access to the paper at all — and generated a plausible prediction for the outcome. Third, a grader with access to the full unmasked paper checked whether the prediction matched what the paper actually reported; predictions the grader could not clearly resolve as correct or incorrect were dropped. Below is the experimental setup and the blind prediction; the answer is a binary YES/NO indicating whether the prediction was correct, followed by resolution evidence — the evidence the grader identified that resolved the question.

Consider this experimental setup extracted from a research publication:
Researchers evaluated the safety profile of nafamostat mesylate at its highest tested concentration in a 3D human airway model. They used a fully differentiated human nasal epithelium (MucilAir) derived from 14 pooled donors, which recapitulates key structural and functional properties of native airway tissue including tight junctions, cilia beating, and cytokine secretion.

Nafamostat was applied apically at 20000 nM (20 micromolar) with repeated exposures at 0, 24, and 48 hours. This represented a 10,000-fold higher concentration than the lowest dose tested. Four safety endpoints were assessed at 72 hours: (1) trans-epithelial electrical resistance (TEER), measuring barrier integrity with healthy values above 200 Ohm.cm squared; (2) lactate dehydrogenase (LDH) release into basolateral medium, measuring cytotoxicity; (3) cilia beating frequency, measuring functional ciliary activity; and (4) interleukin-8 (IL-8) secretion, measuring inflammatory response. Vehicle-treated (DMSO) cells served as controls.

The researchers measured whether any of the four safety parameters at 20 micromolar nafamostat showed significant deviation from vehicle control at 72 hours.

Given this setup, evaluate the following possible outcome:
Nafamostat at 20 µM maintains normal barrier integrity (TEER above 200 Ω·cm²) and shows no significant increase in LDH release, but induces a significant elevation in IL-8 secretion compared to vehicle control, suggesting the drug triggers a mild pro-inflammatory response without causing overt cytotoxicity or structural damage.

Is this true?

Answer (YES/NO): NO